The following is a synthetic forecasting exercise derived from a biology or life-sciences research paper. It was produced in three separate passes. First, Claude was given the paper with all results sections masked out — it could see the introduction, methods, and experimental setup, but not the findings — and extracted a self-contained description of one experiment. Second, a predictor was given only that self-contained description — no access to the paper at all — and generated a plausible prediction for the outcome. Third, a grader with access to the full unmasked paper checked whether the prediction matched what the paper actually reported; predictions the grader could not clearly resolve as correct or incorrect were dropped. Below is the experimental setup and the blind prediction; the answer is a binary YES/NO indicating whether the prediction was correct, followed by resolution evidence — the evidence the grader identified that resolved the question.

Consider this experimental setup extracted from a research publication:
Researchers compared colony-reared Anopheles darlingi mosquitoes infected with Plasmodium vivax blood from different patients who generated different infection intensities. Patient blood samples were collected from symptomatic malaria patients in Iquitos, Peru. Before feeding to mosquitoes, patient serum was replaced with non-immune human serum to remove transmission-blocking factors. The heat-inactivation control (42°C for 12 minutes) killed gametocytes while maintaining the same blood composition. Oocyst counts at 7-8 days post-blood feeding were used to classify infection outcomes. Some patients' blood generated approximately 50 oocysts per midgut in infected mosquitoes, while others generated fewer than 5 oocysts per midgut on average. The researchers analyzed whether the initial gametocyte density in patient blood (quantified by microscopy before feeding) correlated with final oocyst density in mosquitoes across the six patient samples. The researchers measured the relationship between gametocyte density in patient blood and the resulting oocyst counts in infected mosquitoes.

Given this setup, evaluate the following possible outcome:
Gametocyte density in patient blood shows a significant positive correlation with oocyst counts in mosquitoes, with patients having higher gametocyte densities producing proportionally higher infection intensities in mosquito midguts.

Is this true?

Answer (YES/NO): NO